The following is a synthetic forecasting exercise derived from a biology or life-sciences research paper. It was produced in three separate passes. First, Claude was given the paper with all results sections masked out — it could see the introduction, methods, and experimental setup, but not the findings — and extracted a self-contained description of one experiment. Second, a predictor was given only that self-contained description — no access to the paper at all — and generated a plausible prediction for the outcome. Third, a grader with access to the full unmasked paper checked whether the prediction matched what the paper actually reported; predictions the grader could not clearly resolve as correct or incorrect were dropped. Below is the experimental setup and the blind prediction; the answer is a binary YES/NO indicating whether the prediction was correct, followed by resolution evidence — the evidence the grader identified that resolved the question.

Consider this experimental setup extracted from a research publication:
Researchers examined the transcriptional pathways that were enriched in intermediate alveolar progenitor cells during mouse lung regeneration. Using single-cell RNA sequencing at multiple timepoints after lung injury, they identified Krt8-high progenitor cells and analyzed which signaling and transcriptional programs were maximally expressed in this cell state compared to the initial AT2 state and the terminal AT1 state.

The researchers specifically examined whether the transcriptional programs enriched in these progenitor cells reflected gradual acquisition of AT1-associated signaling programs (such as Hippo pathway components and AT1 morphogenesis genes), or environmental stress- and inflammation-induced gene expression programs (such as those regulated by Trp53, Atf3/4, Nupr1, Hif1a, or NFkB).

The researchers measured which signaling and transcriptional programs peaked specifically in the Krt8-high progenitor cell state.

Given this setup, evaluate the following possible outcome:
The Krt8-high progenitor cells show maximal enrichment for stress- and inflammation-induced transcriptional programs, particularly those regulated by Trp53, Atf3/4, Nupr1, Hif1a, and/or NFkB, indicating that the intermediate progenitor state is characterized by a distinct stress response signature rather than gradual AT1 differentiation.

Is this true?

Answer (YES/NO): YES